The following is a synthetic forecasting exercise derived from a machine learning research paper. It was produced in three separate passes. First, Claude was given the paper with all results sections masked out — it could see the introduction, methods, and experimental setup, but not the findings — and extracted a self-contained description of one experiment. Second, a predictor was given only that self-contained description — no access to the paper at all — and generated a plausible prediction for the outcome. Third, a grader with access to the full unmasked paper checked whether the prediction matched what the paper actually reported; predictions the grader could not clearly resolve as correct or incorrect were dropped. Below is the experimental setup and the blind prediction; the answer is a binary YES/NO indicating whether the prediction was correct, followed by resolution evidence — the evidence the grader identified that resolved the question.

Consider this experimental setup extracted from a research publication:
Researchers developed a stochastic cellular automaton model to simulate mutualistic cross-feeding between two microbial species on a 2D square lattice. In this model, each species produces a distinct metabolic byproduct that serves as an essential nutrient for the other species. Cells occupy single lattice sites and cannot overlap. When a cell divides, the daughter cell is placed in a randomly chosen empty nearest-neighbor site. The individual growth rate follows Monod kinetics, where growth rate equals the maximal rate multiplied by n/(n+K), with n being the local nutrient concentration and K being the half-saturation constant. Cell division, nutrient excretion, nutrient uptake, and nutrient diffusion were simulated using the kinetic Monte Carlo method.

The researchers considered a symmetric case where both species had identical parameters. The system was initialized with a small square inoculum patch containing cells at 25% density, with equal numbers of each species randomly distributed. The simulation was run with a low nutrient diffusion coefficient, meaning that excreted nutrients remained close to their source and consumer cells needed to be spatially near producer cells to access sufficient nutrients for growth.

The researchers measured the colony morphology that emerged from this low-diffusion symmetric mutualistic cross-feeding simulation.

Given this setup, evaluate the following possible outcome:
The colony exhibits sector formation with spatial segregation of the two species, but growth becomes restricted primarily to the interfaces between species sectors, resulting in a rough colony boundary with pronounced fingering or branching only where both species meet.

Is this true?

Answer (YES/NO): NO